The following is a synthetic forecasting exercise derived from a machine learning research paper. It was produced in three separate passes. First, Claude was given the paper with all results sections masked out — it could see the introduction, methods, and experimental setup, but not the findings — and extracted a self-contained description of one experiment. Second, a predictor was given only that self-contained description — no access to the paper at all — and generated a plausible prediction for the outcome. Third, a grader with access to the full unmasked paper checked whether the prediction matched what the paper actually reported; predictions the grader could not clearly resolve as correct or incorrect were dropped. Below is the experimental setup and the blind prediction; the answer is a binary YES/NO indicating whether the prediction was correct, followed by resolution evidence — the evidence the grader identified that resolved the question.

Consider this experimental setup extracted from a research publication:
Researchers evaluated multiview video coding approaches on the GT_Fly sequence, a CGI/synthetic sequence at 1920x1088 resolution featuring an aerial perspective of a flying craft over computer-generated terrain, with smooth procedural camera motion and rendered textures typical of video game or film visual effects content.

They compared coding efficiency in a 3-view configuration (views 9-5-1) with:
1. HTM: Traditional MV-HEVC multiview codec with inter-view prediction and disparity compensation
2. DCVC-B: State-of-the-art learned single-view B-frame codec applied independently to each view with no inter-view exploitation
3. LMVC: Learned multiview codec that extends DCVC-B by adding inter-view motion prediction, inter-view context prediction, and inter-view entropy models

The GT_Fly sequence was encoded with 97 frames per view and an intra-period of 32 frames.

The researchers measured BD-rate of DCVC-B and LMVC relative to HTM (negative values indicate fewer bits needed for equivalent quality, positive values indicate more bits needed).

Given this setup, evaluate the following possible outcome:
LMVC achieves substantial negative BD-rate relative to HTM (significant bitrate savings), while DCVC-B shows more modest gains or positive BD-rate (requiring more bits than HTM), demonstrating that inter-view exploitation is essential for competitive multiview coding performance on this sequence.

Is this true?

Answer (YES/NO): YES